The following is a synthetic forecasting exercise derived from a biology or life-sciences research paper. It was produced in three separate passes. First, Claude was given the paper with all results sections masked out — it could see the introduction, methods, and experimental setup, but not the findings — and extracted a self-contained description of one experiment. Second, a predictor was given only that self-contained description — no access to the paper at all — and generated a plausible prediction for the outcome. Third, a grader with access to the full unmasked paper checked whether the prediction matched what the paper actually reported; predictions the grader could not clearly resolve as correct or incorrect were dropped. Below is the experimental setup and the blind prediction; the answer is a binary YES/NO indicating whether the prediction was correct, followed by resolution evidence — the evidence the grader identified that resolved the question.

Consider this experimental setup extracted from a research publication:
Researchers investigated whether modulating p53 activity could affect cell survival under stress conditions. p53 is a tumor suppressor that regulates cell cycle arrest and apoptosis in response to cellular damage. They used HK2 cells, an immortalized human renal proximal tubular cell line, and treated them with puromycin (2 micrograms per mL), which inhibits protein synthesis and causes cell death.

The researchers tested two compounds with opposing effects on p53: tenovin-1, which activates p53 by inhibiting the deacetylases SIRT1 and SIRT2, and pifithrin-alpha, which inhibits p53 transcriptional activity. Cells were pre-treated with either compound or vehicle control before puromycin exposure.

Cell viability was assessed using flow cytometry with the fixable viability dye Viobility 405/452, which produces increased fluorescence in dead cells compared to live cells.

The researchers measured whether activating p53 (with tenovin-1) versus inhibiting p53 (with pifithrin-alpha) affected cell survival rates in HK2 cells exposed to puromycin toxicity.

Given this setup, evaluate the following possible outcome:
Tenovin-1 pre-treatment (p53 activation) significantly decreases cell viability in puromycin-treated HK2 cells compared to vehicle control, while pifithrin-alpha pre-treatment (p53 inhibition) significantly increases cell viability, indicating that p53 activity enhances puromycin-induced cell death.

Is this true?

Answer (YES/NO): NO